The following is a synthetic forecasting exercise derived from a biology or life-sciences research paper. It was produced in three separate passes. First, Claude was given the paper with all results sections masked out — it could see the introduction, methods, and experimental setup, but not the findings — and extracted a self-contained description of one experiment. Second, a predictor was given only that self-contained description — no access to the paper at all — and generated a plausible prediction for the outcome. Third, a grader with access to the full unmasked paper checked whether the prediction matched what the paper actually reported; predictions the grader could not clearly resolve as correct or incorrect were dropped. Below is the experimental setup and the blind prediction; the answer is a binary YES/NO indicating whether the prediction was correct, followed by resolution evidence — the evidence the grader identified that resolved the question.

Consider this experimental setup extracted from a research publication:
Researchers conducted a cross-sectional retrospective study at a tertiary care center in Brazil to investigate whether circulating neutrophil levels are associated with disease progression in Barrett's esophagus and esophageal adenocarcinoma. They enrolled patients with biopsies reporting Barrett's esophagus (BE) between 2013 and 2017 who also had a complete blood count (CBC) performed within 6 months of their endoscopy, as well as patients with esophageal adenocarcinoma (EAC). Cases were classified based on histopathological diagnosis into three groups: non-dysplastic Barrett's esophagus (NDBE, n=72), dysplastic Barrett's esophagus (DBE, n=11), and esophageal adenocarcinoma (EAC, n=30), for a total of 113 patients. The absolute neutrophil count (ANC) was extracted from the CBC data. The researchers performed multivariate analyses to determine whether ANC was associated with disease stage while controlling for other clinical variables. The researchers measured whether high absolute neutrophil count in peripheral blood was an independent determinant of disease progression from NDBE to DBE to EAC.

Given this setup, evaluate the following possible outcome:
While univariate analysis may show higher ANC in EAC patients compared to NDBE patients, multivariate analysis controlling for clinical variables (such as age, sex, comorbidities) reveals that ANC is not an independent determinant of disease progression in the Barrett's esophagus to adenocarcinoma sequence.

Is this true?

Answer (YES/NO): NO